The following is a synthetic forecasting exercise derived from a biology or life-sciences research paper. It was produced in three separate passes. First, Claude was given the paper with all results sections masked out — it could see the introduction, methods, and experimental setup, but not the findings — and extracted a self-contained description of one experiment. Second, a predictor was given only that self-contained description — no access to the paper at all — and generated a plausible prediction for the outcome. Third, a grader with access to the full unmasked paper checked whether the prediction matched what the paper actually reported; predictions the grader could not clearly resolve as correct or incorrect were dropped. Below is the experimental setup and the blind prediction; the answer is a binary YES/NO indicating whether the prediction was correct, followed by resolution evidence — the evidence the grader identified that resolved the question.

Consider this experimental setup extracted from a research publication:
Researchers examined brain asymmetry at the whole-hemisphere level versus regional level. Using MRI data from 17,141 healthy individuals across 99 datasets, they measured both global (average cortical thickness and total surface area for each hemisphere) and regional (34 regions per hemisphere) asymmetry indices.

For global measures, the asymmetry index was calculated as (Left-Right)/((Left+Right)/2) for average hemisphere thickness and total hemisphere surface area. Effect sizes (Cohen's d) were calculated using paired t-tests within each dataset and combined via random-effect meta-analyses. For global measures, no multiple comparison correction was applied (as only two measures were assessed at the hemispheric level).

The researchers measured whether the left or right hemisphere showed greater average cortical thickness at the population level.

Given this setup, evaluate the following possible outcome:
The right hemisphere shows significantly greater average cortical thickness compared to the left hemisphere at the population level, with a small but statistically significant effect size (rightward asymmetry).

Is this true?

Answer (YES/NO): NO